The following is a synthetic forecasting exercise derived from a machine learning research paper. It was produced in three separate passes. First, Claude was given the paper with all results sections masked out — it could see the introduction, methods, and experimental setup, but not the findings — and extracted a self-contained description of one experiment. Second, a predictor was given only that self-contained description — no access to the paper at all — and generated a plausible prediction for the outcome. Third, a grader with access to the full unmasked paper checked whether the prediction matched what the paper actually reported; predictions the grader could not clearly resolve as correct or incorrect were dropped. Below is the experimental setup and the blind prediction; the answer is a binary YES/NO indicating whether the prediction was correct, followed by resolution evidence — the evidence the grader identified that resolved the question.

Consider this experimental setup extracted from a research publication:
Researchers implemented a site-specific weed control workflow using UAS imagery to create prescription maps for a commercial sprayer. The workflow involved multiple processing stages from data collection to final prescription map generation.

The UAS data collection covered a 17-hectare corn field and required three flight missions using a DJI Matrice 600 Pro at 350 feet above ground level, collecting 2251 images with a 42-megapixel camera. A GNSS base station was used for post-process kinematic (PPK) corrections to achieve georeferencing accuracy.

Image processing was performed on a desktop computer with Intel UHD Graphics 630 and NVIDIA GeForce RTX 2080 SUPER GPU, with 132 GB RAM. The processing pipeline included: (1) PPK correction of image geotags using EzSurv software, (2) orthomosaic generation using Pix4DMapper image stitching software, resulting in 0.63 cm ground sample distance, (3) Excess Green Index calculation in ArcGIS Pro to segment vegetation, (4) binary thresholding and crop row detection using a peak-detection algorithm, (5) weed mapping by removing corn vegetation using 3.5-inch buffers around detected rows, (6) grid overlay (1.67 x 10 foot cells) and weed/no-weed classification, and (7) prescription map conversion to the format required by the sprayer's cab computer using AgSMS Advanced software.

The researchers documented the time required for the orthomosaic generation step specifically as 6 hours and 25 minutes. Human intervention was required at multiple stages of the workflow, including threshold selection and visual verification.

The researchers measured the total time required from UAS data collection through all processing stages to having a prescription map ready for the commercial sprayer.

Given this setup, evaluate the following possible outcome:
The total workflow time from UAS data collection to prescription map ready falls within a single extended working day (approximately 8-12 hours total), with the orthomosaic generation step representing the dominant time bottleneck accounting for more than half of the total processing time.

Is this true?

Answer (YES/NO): NO